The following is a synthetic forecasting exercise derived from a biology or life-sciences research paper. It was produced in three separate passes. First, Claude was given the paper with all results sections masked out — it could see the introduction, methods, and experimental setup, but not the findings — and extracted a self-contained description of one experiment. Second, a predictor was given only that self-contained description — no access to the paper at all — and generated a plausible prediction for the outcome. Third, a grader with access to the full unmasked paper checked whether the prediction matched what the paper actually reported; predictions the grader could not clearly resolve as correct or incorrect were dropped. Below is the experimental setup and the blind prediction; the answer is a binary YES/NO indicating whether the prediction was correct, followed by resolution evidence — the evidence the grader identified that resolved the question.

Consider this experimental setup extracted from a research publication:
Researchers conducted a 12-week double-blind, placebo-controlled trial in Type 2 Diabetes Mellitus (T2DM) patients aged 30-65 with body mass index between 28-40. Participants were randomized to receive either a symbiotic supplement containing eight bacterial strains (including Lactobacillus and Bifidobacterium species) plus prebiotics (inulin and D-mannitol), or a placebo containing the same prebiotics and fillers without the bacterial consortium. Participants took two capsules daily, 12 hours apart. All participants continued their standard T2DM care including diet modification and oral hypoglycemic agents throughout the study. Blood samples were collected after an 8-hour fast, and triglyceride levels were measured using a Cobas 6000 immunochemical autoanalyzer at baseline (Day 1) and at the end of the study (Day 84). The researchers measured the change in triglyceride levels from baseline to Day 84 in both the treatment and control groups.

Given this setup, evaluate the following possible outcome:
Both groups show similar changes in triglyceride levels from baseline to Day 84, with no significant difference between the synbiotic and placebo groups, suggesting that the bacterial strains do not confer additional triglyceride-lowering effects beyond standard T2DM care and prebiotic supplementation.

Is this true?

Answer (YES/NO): YES